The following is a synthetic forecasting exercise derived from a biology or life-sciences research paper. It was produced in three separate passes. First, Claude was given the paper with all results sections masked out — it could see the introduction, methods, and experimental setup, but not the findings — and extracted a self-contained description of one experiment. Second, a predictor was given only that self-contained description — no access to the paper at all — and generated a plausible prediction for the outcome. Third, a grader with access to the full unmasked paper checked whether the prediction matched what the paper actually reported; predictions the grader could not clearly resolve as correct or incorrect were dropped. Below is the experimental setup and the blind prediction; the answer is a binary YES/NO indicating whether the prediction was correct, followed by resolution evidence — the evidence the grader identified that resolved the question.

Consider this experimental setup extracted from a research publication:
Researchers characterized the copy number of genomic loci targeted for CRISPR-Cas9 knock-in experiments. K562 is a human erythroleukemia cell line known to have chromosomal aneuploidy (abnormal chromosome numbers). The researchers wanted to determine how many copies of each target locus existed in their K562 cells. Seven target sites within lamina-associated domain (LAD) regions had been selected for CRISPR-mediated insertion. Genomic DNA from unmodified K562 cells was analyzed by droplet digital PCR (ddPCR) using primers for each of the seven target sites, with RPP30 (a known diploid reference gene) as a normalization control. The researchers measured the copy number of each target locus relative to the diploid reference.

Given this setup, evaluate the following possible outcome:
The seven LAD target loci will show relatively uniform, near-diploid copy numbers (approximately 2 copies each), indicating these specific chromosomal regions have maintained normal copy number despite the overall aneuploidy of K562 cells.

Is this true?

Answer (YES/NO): NO